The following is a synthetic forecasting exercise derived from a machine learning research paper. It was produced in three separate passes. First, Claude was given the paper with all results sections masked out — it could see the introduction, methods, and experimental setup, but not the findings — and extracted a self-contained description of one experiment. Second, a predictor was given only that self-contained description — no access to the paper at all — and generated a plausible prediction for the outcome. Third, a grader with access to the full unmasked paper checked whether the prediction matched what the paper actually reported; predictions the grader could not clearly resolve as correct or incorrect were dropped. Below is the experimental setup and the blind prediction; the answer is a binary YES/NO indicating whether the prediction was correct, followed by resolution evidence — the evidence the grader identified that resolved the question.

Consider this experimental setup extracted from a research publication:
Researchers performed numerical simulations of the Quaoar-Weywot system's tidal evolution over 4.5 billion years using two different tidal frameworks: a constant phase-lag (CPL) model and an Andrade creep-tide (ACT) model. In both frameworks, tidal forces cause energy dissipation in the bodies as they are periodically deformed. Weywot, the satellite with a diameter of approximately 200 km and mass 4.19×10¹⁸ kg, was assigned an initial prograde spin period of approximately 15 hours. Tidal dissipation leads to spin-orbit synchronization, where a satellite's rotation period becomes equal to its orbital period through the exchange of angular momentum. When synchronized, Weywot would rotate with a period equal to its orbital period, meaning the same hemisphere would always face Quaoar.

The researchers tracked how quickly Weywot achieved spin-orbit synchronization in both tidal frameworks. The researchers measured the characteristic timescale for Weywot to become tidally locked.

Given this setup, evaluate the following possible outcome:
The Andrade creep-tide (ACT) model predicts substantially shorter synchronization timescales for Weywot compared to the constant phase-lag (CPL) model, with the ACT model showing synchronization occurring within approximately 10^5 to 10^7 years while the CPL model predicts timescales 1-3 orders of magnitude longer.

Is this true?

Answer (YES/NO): NO